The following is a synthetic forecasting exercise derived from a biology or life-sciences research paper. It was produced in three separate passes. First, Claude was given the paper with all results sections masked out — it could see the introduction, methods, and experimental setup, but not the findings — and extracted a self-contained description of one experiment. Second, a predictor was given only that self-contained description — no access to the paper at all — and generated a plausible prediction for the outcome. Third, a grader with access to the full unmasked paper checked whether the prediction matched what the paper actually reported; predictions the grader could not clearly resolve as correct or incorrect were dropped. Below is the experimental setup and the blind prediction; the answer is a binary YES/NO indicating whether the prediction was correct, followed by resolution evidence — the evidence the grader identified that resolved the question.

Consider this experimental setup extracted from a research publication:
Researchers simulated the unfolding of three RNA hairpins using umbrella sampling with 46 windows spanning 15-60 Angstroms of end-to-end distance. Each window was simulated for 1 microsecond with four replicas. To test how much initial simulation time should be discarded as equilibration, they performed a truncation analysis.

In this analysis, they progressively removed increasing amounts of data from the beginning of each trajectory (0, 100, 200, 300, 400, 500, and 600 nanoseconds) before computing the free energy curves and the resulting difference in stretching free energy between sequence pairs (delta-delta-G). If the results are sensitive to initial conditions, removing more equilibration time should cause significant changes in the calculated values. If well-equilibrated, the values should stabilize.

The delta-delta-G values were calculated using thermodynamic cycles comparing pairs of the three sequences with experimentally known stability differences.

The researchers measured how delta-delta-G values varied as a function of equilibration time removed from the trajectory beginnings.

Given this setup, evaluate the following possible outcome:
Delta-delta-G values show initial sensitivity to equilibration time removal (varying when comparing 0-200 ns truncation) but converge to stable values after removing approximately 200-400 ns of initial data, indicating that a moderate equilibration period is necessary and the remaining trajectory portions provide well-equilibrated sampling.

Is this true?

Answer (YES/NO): YES